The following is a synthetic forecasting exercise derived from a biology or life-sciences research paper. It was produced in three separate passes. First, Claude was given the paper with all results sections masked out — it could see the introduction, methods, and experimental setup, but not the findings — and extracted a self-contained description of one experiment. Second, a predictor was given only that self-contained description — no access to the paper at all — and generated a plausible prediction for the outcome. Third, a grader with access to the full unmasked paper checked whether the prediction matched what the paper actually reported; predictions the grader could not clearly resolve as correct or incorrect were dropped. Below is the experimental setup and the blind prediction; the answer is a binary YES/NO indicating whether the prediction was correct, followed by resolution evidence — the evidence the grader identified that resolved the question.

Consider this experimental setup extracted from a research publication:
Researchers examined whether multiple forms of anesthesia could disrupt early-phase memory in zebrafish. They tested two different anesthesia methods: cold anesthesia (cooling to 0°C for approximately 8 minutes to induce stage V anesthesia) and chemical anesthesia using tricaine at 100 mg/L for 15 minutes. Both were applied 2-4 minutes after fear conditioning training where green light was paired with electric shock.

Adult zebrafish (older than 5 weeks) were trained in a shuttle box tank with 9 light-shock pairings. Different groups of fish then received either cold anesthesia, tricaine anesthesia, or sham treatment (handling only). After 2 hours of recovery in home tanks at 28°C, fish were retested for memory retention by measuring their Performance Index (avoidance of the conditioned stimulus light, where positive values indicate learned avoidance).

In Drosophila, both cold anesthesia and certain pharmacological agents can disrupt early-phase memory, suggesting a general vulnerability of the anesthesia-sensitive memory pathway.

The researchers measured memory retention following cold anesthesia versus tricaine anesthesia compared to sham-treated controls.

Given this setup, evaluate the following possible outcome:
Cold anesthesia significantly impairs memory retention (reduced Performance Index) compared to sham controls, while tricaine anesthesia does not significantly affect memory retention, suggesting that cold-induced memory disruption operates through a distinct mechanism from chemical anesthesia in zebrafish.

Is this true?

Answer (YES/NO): NO